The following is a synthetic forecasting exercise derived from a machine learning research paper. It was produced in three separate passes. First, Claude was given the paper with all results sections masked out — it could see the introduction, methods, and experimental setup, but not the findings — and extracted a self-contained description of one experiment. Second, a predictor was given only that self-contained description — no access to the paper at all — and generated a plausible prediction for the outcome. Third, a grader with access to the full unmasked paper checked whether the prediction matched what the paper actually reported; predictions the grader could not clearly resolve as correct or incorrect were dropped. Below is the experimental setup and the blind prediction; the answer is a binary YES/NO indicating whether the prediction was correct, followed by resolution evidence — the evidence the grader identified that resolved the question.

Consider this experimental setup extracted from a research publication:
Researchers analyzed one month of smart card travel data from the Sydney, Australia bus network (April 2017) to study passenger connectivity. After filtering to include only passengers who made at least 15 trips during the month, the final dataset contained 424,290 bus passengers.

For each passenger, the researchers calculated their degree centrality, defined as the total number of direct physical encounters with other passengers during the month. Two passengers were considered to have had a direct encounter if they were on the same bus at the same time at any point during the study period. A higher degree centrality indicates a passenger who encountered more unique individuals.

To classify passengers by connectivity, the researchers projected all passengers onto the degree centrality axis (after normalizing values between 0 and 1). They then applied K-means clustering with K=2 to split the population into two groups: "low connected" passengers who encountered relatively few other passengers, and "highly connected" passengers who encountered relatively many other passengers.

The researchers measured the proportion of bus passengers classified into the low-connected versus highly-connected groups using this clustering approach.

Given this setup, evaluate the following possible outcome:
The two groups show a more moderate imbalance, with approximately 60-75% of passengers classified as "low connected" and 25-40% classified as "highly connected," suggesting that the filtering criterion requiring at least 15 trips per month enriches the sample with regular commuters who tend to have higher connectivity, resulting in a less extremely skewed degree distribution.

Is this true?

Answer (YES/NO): NO